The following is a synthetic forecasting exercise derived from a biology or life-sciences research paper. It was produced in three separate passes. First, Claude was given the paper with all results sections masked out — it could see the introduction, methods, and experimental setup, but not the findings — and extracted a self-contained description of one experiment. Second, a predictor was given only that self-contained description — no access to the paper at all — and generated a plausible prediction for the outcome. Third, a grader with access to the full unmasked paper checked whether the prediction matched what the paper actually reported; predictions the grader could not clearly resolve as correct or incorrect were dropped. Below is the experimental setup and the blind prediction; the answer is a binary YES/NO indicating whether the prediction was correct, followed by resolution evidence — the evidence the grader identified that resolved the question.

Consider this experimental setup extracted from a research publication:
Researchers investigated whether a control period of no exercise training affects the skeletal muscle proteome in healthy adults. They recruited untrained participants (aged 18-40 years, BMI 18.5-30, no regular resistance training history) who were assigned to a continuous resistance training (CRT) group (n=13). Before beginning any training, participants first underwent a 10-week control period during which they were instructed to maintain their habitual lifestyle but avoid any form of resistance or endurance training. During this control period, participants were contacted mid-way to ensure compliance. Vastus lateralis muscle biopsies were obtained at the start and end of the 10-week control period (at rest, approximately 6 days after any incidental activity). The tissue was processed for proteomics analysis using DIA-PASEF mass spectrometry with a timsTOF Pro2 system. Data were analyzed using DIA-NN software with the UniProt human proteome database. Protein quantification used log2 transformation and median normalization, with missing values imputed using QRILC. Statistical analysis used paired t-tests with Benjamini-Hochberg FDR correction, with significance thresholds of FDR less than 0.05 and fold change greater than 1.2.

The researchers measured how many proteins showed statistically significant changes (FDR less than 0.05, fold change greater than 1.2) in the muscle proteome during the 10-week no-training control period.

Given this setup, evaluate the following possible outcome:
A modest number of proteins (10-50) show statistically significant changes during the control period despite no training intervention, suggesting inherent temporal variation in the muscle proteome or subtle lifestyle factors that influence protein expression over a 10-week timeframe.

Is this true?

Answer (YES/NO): NO